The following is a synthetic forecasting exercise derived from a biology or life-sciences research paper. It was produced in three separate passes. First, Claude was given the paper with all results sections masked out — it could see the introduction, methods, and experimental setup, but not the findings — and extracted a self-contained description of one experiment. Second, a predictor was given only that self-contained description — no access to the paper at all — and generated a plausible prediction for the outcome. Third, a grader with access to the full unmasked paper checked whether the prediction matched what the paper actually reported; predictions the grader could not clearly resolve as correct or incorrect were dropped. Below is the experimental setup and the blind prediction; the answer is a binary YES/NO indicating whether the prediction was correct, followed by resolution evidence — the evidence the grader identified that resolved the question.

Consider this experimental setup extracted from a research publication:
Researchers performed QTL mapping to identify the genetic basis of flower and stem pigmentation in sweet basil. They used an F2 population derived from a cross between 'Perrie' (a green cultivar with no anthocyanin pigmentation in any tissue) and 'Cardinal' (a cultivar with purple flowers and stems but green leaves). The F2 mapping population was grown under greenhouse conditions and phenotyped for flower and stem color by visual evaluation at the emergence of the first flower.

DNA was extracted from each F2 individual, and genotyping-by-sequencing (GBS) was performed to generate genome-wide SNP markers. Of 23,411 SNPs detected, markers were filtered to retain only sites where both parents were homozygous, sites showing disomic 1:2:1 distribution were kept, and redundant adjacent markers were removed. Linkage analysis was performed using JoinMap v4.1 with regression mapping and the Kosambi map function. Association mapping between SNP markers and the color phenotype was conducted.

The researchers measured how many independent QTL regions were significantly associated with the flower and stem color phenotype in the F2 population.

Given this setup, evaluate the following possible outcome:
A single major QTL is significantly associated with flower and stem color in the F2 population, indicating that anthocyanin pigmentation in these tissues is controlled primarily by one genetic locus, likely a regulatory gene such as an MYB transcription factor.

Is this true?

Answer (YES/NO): NO